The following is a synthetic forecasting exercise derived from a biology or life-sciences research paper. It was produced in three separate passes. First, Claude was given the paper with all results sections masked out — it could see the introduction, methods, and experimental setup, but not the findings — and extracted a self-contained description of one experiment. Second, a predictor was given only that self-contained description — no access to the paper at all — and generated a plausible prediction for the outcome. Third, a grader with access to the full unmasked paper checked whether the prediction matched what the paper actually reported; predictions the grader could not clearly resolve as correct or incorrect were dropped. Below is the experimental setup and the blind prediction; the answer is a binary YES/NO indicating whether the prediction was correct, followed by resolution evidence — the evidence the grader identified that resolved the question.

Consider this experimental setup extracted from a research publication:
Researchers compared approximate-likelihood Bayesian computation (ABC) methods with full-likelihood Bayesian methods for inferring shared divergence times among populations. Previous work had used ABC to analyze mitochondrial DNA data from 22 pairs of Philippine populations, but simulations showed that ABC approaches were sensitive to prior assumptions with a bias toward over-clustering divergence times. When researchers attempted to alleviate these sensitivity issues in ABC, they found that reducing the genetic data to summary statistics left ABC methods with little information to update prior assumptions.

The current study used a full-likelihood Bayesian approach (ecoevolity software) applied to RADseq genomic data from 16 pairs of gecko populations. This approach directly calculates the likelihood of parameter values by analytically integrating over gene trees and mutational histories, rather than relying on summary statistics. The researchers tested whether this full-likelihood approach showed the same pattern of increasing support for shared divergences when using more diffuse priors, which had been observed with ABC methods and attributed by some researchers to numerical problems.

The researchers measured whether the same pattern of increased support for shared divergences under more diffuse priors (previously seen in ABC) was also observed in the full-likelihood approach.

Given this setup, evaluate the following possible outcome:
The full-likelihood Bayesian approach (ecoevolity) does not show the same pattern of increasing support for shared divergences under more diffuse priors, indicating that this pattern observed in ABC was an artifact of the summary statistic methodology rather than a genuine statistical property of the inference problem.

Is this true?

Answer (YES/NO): NO